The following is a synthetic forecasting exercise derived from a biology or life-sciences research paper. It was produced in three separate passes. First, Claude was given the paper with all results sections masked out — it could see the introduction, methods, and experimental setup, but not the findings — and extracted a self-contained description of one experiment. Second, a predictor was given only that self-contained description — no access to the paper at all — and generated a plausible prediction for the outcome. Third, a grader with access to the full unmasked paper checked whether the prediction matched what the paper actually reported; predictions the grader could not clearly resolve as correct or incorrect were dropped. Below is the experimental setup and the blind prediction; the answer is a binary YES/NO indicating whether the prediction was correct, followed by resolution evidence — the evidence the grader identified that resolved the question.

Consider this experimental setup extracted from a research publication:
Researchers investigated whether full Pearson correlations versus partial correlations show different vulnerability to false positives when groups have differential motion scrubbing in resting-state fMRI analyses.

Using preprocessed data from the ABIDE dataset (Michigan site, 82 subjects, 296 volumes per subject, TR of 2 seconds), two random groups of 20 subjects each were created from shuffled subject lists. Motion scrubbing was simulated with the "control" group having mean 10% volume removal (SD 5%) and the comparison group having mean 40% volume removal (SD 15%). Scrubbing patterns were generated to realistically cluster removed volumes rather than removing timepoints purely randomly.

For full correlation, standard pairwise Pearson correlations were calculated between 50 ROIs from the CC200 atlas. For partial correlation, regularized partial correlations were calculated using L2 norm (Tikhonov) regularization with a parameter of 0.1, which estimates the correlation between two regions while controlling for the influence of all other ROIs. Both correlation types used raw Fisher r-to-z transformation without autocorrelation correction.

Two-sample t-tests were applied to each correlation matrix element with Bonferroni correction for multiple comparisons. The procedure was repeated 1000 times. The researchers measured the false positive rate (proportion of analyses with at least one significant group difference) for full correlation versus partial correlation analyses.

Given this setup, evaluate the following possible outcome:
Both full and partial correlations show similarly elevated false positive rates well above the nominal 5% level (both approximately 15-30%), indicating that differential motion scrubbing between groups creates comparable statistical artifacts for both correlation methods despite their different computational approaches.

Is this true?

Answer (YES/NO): NO